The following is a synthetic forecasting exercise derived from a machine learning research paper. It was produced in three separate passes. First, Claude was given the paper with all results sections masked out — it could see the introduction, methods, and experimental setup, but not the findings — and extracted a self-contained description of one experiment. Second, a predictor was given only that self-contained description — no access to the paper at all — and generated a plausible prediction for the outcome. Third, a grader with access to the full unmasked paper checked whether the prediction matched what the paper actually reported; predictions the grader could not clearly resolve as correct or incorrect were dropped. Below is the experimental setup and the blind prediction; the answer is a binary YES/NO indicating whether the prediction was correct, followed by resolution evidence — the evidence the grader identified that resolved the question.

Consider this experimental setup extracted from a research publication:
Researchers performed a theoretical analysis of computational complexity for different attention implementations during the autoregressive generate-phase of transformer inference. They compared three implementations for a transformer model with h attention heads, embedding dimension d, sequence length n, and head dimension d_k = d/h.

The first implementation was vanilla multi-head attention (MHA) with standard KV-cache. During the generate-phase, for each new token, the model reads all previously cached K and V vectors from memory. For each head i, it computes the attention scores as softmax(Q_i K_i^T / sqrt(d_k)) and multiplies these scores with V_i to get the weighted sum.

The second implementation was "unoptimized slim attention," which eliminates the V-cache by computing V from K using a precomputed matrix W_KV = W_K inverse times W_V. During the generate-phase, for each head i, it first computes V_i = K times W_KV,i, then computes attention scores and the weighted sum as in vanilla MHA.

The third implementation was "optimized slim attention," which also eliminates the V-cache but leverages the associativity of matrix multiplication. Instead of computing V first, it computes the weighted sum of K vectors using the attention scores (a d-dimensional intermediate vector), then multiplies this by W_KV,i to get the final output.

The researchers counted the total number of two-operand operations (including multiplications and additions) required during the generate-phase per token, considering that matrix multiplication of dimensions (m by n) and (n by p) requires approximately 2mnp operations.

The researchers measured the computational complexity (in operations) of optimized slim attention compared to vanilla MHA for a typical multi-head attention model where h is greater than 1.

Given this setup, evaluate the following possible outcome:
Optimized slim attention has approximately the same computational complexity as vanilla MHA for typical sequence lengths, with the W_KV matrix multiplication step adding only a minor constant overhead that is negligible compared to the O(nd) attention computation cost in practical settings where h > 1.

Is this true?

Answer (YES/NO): NO